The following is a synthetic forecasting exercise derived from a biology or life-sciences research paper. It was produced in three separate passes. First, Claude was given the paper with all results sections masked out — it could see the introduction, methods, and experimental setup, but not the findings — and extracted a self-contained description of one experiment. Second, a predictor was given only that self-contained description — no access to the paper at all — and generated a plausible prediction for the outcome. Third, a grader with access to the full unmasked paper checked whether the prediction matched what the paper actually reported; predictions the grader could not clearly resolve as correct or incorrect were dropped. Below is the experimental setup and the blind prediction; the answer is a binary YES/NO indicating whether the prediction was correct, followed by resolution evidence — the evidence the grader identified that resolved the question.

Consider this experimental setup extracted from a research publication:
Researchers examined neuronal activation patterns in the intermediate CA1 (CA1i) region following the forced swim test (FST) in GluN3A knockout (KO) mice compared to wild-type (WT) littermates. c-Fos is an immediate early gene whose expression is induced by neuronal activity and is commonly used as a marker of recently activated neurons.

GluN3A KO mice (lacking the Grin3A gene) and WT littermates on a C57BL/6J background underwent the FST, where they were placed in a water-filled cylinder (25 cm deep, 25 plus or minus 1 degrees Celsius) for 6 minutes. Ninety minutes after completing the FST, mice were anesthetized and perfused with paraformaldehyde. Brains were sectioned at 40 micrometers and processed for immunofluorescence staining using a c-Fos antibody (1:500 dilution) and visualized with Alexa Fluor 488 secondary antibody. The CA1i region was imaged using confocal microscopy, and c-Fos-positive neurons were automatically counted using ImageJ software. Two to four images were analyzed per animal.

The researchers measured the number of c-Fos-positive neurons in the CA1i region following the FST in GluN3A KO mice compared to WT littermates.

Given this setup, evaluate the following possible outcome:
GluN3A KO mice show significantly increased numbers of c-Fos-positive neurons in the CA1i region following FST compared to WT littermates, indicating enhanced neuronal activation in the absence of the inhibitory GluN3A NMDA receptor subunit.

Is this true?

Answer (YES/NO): NO